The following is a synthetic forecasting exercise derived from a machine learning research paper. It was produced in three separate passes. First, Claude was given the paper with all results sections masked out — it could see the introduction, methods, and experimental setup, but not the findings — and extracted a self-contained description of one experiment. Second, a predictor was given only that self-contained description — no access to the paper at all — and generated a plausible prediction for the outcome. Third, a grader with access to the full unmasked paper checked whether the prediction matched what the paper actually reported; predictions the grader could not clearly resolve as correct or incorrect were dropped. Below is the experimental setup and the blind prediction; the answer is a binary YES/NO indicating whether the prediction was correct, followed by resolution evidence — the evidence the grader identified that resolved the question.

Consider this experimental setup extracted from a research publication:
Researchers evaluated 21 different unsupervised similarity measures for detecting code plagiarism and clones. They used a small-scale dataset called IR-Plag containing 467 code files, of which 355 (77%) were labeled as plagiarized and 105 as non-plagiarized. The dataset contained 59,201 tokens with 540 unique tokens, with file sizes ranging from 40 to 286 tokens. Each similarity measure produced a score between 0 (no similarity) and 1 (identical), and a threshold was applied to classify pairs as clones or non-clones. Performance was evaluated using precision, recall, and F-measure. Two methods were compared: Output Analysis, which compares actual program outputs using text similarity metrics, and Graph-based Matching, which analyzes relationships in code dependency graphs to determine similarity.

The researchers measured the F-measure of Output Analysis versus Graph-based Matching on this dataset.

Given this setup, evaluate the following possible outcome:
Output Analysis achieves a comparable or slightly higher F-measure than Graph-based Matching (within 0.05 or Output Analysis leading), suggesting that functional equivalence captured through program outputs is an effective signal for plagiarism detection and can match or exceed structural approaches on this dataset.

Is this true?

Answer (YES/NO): YES